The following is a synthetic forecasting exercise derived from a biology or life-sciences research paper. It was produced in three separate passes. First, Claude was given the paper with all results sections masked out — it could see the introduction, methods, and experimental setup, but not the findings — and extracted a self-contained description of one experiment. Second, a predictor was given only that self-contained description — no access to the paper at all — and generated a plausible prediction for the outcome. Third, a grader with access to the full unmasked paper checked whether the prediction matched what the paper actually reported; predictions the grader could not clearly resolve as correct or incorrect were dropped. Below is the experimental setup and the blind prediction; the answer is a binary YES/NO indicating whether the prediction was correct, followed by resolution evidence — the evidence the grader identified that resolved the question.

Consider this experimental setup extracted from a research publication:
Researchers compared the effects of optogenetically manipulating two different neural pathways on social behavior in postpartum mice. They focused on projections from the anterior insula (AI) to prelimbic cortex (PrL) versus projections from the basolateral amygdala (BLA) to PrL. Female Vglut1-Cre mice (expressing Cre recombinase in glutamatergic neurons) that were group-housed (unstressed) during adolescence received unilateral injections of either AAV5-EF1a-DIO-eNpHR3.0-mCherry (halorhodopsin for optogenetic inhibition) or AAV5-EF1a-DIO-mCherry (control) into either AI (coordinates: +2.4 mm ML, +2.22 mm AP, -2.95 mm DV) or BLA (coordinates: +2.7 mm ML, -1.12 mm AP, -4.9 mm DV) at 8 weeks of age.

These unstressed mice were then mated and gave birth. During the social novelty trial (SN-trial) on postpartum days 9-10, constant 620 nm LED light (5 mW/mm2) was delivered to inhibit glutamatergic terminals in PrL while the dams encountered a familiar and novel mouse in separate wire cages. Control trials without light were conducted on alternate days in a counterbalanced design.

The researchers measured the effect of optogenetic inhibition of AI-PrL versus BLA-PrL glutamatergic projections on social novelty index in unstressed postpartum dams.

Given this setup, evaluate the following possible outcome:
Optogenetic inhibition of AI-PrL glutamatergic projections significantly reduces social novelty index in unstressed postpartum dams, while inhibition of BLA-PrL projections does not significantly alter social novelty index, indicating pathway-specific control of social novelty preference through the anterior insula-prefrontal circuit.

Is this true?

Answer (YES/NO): YES